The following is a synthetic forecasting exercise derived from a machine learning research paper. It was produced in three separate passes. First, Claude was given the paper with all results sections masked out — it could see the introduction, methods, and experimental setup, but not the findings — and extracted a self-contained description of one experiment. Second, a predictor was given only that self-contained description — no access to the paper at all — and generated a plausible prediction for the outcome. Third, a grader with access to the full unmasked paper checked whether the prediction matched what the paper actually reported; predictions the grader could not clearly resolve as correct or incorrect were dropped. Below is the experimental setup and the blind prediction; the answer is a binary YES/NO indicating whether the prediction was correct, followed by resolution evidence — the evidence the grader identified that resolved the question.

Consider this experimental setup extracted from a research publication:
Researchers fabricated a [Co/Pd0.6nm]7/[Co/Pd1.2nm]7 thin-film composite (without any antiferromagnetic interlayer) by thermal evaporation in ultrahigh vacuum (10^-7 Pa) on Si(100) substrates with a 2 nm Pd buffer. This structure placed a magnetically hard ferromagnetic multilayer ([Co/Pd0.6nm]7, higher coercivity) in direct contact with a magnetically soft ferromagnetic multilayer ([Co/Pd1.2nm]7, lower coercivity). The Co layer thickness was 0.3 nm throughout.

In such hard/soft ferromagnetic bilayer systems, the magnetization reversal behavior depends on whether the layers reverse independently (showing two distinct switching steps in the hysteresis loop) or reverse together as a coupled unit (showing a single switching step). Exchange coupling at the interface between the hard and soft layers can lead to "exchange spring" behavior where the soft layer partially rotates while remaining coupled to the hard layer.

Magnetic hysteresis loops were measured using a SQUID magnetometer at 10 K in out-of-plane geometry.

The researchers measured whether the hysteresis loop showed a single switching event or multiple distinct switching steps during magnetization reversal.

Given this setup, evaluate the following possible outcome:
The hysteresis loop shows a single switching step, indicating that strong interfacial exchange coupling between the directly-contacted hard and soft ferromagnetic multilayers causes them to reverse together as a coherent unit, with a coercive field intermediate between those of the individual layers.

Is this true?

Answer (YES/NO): NO